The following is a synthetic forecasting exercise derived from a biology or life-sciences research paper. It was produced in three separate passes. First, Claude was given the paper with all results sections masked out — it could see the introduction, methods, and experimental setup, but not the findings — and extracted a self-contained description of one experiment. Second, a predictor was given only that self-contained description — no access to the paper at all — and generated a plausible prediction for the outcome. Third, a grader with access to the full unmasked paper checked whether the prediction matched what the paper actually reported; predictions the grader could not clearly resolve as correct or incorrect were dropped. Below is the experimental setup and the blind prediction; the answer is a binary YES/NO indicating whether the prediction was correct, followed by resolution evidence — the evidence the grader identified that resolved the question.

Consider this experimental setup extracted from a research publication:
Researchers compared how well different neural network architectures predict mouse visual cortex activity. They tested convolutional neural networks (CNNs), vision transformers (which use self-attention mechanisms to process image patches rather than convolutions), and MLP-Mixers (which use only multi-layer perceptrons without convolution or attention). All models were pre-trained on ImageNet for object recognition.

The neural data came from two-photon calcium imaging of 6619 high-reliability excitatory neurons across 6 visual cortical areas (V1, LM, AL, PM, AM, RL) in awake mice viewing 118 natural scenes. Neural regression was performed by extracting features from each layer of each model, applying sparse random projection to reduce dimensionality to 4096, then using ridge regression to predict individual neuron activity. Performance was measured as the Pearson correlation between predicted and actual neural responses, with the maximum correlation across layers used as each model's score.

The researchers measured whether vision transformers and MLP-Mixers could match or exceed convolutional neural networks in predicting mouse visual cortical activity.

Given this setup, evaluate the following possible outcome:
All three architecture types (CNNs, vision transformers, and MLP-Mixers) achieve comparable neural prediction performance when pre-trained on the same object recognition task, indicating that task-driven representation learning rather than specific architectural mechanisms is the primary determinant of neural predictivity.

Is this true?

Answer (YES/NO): NO